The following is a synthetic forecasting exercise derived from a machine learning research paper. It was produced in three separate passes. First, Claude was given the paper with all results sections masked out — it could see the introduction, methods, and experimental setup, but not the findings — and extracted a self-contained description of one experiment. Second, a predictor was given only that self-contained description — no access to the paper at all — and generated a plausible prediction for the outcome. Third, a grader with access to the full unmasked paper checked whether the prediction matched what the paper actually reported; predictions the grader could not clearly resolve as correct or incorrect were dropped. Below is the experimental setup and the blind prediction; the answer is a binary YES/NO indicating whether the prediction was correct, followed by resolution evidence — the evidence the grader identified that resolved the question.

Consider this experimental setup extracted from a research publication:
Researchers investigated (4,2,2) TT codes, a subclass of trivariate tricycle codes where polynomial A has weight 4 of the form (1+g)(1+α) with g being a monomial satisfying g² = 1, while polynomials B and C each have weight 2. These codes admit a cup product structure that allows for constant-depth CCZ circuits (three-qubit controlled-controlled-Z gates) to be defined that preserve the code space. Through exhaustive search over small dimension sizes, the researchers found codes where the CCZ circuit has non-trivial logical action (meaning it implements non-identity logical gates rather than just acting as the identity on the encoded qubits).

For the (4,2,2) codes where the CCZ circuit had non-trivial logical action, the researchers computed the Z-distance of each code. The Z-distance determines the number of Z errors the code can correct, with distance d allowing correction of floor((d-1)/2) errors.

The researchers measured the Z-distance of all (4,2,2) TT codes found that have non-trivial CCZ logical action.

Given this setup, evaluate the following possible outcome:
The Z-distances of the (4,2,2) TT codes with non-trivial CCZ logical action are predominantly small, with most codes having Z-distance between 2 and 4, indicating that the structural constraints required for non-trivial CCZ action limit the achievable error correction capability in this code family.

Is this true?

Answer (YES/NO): NO